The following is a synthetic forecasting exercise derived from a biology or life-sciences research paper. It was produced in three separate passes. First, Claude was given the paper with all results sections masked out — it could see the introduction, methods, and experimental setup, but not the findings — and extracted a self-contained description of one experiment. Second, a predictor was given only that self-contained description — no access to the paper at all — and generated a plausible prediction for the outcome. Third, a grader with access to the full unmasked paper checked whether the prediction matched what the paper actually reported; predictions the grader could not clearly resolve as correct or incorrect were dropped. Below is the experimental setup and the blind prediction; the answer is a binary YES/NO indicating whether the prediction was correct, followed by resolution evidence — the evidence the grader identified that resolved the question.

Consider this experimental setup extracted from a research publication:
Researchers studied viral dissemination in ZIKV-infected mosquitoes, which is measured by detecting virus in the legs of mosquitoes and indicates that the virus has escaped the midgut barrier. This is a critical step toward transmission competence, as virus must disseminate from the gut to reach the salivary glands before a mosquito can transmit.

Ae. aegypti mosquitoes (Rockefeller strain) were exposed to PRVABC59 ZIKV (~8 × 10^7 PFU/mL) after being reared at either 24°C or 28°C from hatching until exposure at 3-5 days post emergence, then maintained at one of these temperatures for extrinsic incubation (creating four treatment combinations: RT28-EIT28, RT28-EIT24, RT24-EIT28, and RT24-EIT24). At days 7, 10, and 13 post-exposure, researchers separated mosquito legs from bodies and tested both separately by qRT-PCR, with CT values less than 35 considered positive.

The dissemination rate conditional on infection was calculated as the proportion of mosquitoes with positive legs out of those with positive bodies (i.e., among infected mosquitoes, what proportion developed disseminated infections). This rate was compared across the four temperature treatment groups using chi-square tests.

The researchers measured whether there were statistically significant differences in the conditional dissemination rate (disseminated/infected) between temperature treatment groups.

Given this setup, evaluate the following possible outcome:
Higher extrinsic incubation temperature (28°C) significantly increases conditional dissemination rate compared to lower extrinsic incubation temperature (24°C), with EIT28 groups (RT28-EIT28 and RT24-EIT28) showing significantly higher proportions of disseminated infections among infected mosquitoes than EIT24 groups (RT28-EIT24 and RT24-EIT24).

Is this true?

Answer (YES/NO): NO